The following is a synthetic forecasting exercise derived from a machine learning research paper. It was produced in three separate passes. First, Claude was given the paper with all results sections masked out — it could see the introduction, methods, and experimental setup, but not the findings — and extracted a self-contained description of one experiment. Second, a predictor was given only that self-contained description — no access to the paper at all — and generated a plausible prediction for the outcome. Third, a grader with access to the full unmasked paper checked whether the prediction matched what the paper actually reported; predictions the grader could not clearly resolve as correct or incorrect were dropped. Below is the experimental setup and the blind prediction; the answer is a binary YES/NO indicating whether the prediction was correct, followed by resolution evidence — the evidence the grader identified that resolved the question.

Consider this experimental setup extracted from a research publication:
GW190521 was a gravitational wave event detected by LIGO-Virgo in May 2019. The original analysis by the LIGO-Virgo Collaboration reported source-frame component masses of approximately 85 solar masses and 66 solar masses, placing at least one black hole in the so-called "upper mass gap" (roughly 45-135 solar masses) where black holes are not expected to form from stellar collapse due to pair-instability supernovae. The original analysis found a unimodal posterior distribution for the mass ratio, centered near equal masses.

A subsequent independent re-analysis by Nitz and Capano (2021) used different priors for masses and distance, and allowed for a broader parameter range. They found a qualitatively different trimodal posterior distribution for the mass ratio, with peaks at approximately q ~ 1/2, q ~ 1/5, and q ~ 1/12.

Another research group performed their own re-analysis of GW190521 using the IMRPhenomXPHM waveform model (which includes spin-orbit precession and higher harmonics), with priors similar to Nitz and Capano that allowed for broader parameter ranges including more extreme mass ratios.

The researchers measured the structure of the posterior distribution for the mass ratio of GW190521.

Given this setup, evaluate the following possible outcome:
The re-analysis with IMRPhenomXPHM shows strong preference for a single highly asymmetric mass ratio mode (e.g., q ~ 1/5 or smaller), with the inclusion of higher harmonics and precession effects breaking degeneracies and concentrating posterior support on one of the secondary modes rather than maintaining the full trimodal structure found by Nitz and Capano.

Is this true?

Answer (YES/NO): NO